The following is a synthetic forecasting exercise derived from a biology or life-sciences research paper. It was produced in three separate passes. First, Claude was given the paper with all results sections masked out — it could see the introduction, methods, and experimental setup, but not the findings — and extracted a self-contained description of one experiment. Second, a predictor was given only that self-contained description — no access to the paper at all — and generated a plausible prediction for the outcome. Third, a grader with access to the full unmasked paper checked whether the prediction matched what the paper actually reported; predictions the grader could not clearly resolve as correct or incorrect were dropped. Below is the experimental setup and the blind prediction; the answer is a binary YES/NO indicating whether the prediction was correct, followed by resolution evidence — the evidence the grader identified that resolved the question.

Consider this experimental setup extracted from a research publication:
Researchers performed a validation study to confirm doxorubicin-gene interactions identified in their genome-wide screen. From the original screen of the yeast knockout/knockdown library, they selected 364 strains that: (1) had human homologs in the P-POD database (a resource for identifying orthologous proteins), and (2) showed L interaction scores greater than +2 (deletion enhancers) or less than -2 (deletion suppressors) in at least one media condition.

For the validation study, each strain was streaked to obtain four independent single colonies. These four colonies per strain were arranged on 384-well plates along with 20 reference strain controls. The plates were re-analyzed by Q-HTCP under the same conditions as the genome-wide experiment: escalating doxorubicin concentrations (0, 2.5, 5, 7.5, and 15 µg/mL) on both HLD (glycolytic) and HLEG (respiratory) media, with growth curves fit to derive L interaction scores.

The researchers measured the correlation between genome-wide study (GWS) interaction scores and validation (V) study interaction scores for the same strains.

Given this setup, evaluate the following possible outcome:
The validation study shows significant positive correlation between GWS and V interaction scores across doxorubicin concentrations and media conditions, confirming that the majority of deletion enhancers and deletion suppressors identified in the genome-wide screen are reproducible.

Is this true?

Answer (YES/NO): YES